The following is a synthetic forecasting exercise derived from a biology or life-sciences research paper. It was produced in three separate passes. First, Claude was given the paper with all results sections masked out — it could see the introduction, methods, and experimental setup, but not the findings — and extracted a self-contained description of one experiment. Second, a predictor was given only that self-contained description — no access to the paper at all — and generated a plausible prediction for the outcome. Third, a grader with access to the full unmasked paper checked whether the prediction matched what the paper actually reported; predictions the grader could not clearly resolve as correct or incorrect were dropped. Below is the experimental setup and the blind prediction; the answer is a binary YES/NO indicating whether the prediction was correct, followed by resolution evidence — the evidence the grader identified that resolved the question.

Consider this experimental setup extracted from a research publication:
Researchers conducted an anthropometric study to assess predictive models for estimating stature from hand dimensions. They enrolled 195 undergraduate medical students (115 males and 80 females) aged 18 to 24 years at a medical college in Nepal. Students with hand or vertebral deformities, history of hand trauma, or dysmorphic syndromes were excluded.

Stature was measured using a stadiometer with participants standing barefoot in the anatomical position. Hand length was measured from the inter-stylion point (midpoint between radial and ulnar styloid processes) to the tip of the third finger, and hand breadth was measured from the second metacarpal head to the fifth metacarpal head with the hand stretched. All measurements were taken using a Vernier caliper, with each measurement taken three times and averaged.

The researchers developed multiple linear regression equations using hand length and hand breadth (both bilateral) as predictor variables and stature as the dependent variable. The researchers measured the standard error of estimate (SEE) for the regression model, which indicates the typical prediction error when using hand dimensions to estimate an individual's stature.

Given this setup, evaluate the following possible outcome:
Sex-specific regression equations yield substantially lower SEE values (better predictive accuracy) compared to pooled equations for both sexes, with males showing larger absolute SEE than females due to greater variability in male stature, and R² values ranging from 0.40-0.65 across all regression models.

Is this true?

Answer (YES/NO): NO